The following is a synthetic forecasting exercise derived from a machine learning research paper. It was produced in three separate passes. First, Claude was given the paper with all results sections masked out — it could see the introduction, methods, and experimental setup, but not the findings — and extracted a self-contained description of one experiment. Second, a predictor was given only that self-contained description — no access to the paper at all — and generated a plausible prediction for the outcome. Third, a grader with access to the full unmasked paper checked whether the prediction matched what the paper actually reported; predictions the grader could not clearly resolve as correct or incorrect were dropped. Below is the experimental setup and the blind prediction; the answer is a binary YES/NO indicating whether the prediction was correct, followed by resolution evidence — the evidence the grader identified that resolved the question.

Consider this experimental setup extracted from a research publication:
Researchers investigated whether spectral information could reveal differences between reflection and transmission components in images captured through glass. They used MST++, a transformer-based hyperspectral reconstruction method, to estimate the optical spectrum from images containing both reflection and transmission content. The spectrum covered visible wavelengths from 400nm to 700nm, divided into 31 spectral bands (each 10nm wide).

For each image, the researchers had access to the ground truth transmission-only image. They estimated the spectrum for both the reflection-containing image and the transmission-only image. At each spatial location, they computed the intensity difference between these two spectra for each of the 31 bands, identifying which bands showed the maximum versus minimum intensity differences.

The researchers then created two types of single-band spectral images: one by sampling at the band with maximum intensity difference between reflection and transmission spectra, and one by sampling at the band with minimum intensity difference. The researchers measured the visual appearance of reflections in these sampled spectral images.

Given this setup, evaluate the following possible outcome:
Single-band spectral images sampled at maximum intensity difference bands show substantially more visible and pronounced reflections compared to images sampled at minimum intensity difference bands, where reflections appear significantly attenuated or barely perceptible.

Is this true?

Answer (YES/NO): NO